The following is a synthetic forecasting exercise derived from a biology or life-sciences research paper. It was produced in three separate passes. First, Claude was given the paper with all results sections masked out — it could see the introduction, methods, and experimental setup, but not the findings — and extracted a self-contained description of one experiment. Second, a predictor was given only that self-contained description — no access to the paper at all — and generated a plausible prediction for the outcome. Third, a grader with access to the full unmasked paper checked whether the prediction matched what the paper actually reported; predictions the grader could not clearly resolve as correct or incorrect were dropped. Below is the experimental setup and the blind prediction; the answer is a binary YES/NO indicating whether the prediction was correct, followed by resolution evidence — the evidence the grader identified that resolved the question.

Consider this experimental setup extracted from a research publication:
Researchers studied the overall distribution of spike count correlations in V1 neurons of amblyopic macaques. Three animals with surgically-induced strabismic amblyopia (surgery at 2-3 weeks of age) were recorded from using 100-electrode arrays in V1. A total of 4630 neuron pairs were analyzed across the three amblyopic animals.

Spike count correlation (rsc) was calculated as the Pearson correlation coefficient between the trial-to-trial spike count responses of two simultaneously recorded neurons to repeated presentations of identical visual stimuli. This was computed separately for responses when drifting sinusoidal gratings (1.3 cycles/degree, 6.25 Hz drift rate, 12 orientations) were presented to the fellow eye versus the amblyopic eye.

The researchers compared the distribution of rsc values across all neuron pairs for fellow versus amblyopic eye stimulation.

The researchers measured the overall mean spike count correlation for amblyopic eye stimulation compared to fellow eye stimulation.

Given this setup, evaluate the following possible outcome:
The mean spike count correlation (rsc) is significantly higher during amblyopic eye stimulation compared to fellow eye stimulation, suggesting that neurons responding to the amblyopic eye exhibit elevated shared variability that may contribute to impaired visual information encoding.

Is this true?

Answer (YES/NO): YES